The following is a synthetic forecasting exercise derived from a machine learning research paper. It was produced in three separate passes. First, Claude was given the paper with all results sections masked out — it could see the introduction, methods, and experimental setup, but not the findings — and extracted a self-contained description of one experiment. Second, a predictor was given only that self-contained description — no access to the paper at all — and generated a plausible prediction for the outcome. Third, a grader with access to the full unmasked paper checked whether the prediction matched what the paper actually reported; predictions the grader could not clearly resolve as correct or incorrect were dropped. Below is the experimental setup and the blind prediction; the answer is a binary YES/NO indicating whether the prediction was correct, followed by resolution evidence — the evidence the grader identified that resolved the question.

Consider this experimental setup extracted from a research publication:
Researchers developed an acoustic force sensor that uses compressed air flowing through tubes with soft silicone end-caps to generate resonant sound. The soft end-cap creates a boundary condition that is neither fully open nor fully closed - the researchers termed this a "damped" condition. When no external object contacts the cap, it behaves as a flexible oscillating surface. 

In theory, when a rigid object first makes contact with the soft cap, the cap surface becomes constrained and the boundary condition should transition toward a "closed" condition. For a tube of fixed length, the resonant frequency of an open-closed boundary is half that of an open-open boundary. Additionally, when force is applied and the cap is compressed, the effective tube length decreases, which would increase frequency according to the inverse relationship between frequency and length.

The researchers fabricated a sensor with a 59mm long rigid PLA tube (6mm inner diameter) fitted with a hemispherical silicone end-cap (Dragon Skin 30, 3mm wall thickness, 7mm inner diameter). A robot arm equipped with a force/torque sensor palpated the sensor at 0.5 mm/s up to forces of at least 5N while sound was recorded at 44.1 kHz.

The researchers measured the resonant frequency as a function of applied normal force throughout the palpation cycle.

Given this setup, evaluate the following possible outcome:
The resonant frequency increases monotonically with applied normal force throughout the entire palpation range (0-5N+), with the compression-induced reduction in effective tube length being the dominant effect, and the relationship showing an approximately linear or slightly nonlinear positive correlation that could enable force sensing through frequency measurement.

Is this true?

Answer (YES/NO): NO